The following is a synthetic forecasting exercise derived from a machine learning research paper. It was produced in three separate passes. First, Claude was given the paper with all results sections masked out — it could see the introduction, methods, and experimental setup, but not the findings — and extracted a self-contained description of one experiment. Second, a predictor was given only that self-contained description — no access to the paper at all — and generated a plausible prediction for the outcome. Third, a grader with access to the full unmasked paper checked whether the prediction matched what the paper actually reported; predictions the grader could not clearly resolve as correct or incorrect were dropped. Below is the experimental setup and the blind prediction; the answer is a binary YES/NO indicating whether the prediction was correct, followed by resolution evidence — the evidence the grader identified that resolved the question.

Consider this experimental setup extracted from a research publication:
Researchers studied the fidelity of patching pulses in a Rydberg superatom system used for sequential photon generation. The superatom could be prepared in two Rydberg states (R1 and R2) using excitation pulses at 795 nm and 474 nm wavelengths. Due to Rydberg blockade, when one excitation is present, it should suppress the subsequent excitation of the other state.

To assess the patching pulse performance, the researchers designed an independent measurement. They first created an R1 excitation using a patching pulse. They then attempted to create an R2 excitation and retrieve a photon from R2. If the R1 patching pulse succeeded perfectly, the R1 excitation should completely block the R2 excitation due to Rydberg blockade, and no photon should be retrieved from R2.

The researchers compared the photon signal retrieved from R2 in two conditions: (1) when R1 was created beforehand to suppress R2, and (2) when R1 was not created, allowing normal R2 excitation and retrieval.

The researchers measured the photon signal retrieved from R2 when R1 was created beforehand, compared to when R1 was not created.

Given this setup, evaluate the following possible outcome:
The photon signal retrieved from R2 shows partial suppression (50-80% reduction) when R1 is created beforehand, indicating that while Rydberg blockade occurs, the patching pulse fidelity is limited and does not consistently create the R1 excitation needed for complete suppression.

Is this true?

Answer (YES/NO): NO